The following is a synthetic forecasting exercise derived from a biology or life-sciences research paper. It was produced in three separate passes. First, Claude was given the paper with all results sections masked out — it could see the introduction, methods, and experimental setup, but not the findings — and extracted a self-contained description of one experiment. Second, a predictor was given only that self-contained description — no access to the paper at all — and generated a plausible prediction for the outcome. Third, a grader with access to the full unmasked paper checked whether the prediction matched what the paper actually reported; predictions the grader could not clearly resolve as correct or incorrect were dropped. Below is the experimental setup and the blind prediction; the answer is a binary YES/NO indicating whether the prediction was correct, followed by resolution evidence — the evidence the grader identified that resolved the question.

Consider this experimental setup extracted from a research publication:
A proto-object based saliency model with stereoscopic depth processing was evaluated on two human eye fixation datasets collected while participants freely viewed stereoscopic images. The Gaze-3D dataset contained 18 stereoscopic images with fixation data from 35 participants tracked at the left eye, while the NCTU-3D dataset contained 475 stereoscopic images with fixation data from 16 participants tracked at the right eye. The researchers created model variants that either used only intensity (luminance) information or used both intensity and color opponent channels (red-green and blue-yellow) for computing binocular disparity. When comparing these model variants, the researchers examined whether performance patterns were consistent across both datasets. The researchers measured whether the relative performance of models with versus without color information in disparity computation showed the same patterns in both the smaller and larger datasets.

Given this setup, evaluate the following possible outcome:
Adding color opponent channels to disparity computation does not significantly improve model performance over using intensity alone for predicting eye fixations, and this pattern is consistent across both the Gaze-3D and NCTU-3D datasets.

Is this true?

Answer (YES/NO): YES